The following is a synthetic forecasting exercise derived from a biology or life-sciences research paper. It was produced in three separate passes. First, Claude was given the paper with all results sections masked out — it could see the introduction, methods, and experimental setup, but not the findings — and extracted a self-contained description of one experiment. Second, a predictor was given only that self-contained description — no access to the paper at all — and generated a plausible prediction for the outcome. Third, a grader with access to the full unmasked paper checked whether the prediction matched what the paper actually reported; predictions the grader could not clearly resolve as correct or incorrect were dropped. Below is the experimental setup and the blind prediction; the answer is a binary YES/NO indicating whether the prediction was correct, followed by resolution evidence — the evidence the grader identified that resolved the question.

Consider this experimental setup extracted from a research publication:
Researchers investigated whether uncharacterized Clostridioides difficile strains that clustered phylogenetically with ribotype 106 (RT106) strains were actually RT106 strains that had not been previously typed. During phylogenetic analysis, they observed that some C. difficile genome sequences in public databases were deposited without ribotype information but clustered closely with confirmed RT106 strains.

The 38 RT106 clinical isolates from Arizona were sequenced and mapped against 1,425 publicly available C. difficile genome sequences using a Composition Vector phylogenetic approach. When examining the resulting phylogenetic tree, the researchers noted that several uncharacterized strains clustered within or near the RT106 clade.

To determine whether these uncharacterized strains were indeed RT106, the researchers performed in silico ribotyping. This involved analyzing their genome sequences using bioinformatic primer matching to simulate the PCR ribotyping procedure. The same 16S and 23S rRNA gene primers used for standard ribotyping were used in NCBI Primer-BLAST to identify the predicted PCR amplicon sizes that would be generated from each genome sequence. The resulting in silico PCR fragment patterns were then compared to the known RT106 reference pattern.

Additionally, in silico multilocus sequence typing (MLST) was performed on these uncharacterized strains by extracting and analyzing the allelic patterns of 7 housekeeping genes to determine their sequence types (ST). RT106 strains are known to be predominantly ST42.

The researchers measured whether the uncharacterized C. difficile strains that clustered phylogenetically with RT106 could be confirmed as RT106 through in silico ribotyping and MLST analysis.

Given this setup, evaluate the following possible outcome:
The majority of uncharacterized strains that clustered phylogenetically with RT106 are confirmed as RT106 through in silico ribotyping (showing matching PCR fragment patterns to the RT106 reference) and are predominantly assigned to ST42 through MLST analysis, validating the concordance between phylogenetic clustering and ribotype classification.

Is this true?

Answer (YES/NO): YES